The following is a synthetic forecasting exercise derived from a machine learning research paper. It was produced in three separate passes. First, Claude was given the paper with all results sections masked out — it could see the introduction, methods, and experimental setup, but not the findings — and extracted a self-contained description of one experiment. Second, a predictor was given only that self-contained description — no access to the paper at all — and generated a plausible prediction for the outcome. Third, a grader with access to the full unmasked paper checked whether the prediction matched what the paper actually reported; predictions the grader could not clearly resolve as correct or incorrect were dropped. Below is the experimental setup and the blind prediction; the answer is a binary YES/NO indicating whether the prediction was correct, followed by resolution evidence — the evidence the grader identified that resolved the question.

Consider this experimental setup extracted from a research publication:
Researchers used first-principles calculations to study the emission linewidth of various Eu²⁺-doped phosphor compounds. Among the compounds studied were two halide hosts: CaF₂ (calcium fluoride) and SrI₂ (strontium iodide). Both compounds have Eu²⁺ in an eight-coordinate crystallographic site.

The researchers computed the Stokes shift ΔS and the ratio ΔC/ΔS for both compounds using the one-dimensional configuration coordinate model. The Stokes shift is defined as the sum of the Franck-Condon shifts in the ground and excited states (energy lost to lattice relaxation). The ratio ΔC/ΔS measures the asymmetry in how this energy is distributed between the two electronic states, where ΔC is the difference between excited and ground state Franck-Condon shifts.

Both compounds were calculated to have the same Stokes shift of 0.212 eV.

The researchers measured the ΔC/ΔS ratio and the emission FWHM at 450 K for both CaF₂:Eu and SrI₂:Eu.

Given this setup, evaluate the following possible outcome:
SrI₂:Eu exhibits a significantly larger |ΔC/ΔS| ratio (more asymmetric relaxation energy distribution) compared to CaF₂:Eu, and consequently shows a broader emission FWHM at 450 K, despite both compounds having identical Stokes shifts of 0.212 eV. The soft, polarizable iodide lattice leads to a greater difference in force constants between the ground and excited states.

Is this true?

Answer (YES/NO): NO